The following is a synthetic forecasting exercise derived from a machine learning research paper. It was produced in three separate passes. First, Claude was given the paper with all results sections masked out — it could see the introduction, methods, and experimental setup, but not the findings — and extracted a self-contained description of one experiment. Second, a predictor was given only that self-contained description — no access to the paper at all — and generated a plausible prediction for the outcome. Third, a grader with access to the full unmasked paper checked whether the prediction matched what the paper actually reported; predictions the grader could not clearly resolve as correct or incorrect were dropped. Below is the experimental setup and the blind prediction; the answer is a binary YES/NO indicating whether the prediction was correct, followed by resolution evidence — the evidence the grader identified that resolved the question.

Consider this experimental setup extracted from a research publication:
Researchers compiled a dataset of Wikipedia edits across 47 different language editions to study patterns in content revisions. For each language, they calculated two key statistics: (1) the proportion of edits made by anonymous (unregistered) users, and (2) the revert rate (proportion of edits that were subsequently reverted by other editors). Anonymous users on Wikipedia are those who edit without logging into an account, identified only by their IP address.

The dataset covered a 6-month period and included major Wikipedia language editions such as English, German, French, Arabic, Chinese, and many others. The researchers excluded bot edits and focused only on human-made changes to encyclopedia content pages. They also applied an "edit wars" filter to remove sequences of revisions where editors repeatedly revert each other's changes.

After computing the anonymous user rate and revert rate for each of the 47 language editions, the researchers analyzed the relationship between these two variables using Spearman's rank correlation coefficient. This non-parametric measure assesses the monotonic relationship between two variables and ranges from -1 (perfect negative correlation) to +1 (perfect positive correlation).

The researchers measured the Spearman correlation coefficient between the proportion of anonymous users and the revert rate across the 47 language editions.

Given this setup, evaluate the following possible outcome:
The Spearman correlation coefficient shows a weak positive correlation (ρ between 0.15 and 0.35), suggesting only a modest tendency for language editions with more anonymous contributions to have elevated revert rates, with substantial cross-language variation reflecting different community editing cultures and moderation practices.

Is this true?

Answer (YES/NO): NO